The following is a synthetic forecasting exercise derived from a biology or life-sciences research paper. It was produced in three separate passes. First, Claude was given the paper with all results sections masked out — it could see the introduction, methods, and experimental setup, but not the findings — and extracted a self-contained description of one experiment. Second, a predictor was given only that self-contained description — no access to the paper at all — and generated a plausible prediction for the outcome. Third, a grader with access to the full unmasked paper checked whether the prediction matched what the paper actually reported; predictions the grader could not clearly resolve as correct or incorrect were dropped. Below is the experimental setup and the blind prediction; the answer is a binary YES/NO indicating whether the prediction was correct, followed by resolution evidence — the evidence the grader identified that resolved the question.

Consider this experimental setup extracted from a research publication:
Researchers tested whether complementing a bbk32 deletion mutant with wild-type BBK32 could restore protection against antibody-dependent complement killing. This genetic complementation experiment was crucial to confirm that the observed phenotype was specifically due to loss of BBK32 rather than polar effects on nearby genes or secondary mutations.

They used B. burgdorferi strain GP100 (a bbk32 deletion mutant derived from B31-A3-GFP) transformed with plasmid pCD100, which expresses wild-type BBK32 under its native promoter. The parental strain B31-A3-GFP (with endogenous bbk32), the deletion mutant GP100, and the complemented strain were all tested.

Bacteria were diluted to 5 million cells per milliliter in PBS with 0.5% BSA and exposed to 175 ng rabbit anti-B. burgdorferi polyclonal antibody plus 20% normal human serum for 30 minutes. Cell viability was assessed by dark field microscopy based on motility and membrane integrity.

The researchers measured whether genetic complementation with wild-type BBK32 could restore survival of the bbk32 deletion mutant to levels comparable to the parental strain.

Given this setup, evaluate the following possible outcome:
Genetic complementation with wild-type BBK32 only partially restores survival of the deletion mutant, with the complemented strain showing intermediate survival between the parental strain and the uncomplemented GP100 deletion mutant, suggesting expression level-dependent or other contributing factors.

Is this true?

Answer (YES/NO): NO